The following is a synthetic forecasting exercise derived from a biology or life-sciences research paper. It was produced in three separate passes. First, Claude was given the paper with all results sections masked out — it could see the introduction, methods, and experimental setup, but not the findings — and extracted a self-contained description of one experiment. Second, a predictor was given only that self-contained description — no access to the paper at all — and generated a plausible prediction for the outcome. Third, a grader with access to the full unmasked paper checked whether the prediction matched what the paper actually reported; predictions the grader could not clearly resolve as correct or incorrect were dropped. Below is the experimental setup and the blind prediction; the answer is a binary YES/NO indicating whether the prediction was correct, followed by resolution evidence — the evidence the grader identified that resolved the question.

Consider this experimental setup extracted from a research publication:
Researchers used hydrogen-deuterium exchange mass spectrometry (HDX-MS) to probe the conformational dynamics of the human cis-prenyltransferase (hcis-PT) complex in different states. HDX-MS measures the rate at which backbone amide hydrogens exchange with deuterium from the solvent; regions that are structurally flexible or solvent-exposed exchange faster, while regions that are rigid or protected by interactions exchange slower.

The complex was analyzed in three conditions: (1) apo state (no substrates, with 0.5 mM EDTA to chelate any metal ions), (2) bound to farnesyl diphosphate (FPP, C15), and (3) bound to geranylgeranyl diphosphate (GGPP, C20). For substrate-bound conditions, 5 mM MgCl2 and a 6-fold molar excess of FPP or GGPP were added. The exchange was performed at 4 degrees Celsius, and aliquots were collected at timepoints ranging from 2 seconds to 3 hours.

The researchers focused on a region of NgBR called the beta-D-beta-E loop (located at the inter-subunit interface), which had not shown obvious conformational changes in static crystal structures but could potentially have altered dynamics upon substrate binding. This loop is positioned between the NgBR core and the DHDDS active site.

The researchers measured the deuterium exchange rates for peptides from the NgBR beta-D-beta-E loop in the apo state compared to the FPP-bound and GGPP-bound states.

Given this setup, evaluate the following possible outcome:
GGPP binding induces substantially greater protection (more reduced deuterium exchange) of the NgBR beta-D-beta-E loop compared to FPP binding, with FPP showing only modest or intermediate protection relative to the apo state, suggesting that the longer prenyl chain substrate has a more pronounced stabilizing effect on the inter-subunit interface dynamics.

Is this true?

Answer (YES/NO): NO